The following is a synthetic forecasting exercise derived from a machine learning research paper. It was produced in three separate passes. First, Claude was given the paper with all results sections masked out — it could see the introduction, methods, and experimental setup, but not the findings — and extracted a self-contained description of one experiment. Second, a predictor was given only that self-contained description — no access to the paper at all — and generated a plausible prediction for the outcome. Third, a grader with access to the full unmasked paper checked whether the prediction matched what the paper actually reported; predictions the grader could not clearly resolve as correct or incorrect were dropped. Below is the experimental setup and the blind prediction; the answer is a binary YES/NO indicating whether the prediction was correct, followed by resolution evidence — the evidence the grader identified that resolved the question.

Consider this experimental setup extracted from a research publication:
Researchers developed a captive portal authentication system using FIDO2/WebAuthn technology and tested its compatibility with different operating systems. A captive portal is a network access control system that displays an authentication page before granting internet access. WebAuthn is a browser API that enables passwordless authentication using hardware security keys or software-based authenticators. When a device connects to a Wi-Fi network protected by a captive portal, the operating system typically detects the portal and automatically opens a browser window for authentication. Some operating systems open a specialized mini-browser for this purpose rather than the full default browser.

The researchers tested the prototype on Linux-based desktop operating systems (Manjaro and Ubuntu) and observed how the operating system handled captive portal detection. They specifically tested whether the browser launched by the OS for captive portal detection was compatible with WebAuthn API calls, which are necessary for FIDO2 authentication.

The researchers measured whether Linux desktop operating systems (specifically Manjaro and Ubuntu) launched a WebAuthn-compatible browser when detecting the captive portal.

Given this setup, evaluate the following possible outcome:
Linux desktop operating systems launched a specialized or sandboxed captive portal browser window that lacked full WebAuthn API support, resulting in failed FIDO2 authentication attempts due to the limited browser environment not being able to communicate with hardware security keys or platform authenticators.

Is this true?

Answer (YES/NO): NO